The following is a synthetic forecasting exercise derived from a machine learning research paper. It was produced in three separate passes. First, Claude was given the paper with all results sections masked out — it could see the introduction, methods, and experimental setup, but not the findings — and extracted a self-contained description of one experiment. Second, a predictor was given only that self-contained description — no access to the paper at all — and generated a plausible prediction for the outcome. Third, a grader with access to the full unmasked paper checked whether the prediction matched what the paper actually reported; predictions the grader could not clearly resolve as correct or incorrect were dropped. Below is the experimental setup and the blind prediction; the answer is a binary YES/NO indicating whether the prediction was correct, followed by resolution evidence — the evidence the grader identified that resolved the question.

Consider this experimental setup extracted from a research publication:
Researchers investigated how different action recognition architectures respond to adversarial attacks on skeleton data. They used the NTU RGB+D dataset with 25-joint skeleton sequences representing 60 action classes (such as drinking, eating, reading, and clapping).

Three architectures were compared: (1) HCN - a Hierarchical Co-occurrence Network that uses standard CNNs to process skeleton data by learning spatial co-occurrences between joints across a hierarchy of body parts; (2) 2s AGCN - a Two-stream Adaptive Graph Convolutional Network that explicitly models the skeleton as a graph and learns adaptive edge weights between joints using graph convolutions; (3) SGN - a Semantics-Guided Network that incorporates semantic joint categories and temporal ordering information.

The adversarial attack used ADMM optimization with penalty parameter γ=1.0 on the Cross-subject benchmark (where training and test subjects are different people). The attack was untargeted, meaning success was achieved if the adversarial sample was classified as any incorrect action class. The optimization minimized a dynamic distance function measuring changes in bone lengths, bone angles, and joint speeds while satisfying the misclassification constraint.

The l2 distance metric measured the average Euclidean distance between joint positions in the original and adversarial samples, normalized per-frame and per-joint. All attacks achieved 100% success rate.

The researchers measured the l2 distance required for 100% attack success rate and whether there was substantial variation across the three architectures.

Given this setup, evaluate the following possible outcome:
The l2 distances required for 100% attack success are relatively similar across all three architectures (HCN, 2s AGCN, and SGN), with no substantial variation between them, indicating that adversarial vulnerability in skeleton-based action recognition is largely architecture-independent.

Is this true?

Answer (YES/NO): NO